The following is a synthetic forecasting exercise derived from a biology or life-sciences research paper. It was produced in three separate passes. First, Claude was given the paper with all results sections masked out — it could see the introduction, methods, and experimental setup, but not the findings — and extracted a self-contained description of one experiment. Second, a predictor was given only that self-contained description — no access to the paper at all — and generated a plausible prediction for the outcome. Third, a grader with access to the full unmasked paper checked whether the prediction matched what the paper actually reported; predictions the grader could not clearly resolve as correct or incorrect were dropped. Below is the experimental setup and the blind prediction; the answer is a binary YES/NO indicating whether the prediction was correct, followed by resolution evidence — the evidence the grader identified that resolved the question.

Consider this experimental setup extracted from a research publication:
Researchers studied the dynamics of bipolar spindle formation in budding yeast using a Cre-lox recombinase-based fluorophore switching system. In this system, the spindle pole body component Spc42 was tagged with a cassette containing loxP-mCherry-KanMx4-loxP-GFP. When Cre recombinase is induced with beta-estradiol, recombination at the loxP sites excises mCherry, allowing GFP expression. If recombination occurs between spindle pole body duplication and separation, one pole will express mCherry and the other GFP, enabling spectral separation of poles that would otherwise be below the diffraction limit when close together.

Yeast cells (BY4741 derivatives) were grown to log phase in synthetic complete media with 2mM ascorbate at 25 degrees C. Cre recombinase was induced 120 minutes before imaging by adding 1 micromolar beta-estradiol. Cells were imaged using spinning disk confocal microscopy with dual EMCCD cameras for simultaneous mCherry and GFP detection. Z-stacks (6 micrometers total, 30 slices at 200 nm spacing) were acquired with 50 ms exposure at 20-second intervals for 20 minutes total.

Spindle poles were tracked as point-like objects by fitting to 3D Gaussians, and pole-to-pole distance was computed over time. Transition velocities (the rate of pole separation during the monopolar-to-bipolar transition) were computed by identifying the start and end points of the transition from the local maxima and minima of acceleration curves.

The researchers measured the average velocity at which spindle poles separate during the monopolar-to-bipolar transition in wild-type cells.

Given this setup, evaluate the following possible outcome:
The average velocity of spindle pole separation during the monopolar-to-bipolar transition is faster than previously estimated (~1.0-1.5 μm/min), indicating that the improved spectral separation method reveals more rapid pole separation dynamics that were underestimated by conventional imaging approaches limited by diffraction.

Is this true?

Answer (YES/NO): YES